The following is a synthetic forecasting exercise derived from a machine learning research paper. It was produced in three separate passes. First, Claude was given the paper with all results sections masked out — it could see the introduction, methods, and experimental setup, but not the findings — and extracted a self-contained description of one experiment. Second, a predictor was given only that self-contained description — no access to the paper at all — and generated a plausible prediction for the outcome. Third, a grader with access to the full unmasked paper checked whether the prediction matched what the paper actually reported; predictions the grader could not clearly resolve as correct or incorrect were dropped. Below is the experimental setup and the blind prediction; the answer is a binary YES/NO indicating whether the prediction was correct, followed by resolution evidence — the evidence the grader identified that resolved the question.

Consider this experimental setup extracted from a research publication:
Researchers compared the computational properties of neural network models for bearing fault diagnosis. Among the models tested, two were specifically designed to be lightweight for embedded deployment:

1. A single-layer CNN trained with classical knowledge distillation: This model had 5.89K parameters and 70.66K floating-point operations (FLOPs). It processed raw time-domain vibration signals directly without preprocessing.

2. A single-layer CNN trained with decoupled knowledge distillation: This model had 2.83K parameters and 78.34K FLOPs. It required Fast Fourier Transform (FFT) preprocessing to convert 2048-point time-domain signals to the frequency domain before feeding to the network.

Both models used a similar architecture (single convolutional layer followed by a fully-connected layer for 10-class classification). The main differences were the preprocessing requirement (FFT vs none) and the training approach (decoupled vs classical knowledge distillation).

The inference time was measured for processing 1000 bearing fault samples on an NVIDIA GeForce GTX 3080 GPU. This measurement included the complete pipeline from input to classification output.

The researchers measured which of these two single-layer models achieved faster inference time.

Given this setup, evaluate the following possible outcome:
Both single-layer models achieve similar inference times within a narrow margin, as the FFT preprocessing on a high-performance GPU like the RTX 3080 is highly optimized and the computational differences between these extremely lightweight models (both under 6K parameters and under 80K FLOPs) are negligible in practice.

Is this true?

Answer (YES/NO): NO